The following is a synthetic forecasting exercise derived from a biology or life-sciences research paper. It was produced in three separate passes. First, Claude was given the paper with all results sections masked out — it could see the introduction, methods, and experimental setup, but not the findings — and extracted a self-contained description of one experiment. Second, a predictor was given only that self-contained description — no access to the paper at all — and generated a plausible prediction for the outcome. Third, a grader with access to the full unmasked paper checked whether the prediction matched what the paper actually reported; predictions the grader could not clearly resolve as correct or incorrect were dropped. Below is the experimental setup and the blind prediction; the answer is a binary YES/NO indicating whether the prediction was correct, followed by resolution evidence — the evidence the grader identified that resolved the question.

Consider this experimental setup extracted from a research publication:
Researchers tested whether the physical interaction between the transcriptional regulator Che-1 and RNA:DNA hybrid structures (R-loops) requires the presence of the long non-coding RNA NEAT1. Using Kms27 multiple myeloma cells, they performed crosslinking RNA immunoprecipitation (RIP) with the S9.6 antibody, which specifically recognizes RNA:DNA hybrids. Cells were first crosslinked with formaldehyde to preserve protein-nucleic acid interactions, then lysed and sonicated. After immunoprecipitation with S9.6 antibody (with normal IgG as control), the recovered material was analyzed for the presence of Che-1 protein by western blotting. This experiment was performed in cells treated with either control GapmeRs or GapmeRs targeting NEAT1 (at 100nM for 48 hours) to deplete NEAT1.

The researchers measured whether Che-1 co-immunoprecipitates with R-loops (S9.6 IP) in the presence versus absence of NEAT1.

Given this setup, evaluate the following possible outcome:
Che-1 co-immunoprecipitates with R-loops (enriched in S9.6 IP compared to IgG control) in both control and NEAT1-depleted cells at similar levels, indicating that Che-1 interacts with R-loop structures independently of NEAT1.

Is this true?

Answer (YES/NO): NO